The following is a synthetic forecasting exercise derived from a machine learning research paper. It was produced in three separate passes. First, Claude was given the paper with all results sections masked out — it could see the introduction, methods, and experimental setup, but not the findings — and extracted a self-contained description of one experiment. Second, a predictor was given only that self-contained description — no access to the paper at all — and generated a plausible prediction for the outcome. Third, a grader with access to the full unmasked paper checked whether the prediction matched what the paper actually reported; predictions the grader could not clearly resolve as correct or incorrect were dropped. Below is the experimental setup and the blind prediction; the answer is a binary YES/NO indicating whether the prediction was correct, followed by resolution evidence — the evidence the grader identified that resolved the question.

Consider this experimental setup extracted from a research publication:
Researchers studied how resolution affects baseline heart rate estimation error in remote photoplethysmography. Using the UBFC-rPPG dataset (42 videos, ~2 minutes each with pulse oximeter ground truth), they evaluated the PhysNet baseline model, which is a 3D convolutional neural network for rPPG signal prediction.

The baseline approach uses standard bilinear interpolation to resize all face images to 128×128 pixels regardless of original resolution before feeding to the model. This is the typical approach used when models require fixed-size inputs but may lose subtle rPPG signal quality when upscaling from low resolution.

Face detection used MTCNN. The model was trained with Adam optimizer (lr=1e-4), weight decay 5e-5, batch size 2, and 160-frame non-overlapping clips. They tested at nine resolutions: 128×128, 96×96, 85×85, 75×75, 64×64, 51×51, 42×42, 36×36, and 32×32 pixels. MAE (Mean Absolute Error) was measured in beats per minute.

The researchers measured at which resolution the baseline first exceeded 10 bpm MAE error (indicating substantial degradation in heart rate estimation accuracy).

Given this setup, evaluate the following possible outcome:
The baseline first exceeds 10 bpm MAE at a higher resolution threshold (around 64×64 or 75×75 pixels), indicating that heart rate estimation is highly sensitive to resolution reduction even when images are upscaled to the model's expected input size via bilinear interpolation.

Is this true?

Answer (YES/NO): NO